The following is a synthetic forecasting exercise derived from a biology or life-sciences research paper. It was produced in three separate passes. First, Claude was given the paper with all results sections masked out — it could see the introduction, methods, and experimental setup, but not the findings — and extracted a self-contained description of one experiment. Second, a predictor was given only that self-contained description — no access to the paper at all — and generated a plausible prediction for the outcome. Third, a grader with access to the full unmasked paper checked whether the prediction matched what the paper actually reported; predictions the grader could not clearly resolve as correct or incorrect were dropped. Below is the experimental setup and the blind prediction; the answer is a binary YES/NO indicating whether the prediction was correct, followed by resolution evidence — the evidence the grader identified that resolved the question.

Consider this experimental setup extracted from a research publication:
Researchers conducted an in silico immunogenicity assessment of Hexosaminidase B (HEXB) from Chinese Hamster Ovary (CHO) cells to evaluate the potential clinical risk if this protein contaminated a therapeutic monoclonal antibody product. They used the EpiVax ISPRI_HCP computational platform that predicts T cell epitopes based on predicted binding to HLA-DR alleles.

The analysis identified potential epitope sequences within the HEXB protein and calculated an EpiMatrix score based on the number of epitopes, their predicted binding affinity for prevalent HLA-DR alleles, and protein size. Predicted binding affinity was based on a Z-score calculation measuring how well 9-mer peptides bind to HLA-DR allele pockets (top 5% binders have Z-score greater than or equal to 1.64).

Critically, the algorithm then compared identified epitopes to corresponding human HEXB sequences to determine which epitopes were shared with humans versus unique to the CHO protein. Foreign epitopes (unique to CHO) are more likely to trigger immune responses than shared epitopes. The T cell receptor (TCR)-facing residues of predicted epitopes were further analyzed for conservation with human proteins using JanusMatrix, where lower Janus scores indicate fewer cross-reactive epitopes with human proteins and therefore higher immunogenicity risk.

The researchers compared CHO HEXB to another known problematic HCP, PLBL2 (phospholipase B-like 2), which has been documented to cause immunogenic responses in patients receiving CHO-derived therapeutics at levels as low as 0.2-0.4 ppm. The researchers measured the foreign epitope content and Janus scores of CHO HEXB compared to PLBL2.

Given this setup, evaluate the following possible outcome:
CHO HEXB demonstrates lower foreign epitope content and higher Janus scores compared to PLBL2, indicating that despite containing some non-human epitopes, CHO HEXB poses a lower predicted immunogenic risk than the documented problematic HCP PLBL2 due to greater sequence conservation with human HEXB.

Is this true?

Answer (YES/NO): NO